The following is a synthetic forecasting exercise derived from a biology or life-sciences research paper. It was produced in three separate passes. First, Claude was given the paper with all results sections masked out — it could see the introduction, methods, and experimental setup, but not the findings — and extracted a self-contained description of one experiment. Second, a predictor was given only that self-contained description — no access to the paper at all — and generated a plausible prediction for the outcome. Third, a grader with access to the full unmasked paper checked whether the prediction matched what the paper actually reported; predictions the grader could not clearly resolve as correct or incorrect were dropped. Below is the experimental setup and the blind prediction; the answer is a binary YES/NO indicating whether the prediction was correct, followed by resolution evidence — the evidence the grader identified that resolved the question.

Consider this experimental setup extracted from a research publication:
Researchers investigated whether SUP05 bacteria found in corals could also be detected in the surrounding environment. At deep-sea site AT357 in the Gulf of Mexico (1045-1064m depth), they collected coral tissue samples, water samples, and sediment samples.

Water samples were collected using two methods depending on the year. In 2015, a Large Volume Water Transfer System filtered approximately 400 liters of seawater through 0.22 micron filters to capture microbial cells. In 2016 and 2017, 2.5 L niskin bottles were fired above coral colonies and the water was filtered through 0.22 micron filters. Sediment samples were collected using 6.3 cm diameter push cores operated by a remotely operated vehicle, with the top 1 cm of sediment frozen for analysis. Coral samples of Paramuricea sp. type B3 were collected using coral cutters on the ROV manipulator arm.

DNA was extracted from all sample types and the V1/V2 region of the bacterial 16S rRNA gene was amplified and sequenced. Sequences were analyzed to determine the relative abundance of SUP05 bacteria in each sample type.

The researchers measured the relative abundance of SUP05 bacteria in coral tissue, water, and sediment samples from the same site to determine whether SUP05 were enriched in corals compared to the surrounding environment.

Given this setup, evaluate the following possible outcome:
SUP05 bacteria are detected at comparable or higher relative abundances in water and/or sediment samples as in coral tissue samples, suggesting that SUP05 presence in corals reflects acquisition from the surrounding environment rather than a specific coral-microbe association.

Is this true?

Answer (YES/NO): NO